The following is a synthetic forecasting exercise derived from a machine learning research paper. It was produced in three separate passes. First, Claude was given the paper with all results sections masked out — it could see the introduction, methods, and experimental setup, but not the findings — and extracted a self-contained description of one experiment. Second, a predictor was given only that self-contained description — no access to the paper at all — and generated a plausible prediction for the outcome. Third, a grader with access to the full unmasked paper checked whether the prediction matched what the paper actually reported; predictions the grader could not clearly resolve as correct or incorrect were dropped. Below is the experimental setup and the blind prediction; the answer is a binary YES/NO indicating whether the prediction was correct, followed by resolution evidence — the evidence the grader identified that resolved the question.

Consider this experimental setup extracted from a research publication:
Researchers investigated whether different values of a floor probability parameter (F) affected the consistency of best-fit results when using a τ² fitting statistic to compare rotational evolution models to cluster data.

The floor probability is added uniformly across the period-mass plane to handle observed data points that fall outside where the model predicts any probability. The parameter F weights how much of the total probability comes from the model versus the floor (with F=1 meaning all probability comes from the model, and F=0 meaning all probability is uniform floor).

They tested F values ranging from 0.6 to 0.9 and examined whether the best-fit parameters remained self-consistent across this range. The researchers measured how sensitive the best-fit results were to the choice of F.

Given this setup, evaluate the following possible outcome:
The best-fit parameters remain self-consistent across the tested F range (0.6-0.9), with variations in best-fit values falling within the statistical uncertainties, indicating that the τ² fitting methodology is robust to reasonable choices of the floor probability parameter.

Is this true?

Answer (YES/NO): YES